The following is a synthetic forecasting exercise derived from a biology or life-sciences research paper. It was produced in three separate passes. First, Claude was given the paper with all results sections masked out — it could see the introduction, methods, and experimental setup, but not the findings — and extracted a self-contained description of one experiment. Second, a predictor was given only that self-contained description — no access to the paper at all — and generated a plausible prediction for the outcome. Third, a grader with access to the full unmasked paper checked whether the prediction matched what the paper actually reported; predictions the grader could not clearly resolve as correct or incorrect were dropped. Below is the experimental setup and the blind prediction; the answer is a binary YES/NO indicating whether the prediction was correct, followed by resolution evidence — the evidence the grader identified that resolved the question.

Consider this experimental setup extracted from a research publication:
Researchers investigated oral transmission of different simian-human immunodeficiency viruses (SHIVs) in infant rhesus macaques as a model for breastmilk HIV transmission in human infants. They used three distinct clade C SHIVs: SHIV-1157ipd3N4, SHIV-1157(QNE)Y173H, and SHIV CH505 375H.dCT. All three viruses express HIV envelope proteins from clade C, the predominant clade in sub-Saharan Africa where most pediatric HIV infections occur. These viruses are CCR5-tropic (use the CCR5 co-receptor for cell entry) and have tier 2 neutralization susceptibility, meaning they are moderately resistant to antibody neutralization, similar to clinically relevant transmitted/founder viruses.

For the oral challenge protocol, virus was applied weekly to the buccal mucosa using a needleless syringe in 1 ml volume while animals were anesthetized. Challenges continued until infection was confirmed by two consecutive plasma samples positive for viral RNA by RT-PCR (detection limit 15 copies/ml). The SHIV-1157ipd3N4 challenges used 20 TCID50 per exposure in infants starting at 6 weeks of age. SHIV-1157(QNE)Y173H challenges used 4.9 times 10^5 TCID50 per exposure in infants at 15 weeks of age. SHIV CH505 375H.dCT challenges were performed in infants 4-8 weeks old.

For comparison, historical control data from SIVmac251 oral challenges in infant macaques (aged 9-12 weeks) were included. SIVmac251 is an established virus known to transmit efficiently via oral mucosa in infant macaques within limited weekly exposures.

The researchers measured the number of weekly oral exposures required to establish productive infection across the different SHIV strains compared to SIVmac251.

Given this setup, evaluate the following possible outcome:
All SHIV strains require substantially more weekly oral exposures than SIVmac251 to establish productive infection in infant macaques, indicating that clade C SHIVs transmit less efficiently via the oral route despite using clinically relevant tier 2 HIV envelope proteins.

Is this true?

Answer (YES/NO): NO